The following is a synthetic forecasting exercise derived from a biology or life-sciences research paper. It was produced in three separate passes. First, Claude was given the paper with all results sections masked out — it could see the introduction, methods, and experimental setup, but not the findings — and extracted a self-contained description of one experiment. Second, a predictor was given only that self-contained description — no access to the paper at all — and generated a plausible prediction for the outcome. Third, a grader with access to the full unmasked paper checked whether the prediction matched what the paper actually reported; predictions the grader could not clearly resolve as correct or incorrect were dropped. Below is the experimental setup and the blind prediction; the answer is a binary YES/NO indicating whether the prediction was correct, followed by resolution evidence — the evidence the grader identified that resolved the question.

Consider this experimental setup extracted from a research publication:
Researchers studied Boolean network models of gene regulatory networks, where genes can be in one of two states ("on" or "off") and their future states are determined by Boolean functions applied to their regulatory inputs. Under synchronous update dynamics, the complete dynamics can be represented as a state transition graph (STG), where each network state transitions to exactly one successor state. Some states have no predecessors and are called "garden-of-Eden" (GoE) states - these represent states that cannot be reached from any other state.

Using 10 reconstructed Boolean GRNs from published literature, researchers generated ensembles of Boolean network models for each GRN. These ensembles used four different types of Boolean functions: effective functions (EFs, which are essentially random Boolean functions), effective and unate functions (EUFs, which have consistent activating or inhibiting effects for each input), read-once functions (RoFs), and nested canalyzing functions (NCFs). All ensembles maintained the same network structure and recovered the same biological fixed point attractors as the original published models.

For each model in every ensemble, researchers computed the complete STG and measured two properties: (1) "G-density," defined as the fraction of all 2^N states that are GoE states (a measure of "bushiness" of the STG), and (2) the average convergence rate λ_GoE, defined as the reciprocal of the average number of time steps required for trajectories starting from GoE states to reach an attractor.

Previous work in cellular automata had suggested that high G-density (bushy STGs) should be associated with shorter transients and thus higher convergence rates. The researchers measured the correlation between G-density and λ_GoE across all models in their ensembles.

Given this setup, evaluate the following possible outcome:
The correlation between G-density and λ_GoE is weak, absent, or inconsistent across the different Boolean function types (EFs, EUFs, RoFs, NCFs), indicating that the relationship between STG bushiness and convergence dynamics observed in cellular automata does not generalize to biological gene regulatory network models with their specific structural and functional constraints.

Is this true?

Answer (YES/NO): YES